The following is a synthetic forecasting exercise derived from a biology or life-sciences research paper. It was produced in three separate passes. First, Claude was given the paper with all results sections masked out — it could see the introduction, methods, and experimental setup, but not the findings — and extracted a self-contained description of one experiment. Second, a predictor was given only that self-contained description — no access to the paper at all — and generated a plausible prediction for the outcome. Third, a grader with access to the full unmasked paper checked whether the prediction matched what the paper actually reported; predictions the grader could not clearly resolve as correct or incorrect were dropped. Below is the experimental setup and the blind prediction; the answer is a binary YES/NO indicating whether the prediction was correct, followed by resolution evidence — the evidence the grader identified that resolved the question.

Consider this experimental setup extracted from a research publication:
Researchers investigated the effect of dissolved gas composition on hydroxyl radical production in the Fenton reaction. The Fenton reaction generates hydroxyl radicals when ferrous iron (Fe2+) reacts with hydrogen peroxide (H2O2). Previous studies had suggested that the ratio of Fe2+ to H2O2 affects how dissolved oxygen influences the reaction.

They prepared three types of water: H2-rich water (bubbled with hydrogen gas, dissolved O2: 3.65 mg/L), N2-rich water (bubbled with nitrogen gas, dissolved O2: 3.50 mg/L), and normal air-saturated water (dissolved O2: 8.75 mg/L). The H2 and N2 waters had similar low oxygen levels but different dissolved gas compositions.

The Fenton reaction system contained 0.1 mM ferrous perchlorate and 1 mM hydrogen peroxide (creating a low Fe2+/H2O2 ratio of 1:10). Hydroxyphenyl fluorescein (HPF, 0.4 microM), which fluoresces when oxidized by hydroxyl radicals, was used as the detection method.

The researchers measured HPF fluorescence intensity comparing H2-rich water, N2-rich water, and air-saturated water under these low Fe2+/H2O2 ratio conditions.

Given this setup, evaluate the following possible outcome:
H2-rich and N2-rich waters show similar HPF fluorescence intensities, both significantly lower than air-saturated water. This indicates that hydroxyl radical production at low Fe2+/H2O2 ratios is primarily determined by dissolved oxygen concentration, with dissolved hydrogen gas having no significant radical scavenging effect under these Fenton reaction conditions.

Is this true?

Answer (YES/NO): NO